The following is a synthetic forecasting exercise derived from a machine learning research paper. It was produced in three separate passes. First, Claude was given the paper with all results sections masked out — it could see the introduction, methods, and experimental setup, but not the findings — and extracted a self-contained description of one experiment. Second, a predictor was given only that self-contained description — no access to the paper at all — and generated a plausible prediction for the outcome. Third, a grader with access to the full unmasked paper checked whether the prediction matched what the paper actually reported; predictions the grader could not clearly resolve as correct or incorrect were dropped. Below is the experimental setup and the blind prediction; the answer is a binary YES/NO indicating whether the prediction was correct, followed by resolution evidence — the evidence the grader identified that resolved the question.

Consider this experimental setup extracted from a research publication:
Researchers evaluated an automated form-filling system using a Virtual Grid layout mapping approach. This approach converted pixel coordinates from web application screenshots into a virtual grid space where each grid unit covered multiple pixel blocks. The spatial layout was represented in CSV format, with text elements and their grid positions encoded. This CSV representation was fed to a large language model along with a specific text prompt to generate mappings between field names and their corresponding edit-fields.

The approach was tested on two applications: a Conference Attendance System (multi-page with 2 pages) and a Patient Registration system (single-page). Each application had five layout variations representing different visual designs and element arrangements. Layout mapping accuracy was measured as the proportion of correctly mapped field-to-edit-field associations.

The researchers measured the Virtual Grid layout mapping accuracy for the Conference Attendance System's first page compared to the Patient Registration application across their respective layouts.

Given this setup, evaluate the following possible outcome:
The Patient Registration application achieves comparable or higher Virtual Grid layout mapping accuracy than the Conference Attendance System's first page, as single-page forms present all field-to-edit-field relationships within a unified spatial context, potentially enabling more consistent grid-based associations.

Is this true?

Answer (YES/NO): NO